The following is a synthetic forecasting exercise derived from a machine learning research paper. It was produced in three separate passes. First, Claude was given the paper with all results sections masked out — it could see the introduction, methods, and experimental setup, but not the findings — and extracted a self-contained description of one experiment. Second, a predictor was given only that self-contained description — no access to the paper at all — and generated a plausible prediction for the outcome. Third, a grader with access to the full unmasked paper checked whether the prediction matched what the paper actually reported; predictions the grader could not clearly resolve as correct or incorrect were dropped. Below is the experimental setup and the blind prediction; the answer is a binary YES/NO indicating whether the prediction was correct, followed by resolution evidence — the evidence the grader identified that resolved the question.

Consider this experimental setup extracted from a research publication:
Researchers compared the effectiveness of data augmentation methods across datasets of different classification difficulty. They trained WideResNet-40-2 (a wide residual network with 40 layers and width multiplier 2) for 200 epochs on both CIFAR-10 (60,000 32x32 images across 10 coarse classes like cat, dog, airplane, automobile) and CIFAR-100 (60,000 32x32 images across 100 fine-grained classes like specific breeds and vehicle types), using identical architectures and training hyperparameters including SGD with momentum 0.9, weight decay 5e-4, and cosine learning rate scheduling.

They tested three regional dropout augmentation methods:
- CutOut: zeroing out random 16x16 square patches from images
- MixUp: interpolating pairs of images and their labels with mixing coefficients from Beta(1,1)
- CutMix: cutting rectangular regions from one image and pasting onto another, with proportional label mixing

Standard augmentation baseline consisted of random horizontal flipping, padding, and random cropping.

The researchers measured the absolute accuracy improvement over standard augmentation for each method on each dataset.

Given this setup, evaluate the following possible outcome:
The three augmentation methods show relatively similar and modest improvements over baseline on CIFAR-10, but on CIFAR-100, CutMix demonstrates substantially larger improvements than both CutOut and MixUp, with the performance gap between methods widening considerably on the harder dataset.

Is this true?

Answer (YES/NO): YES